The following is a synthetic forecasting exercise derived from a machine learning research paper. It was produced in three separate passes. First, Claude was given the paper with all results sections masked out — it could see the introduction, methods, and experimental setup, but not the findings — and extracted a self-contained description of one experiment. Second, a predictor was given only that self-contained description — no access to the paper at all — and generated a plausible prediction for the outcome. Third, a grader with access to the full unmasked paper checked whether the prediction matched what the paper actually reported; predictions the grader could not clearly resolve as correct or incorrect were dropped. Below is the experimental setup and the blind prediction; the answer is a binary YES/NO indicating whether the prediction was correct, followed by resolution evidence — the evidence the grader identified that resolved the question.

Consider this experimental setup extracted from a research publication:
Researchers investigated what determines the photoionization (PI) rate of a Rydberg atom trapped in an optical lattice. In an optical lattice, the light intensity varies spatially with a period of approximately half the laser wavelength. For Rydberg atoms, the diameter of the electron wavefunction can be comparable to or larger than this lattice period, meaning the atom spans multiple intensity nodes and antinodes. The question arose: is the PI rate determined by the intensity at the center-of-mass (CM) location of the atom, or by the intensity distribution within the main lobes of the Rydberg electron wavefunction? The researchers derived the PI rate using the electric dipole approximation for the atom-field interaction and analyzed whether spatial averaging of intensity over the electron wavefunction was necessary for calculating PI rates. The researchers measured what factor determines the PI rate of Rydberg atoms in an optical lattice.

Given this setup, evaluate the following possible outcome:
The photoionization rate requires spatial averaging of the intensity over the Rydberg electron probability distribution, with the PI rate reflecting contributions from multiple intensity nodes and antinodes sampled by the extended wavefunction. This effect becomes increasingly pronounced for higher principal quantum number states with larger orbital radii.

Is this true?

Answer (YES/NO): NO